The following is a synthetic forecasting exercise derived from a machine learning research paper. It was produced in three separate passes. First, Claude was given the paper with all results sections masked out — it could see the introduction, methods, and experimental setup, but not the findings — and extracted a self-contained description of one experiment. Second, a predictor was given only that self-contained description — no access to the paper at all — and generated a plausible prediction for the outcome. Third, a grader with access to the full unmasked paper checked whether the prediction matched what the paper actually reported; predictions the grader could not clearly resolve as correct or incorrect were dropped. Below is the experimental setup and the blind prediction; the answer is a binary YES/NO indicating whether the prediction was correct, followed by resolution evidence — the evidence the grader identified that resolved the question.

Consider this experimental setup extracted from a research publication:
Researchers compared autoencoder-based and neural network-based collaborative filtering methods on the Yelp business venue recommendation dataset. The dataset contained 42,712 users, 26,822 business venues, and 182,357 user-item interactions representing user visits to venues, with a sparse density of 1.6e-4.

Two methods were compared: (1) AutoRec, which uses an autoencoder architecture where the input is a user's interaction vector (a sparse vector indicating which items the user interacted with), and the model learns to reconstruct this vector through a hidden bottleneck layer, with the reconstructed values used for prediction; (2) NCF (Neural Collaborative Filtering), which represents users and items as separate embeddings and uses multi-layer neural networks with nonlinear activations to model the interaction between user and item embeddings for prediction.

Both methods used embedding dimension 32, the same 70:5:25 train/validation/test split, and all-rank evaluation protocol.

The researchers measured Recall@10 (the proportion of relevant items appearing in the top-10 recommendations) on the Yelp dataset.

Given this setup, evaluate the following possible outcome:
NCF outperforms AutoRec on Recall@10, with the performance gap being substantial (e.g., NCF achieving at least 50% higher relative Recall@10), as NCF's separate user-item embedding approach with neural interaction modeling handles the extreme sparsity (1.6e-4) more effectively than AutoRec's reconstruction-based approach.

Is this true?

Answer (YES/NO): NO